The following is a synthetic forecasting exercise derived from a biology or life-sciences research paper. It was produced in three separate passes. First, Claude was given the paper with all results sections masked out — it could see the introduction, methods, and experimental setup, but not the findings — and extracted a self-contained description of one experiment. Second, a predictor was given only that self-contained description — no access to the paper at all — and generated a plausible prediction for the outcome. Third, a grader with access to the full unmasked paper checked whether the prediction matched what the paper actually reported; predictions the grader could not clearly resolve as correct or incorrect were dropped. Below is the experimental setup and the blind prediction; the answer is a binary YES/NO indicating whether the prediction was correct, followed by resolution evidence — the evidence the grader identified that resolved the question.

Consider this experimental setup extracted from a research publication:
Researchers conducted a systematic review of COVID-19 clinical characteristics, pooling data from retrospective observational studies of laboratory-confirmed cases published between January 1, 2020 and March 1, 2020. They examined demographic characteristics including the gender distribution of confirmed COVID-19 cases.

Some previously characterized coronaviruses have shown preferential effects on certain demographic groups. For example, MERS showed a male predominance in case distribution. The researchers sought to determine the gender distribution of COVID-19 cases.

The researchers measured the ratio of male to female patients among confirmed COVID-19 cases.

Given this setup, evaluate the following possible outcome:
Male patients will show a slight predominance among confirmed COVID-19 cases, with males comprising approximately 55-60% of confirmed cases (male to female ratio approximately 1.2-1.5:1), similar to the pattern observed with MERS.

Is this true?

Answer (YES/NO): NO